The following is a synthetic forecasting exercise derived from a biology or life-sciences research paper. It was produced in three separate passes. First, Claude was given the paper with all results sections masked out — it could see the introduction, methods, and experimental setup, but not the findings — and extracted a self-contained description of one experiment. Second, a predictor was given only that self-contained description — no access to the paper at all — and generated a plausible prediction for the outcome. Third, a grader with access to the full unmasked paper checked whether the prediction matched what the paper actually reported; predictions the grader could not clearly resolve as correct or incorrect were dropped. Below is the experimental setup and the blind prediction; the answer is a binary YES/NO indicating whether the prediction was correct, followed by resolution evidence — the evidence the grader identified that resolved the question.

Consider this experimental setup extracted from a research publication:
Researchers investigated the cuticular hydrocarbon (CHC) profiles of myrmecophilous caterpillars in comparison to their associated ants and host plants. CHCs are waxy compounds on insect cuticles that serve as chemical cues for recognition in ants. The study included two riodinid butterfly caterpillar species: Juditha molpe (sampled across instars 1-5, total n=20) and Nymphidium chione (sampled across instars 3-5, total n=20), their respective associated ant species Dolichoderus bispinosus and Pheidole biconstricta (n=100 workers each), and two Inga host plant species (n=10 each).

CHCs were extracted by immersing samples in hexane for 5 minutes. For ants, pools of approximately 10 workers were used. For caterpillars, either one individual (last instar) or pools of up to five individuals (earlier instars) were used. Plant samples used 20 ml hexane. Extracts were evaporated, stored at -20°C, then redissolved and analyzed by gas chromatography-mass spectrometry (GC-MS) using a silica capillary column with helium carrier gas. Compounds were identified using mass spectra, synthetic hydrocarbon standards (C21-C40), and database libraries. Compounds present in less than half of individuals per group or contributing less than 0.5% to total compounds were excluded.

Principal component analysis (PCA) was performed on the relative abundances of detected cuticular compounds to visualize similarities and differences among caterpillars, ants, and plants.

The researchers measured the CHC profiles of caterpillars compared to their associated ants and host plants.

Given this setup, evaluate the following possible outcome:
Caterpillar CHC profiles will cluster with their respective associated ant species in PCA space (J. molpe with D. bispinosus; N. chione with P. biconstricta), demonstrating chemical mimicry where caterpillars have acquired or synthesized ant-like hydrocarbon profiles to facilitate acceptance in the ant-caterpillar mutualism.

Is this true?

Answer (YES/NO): NO